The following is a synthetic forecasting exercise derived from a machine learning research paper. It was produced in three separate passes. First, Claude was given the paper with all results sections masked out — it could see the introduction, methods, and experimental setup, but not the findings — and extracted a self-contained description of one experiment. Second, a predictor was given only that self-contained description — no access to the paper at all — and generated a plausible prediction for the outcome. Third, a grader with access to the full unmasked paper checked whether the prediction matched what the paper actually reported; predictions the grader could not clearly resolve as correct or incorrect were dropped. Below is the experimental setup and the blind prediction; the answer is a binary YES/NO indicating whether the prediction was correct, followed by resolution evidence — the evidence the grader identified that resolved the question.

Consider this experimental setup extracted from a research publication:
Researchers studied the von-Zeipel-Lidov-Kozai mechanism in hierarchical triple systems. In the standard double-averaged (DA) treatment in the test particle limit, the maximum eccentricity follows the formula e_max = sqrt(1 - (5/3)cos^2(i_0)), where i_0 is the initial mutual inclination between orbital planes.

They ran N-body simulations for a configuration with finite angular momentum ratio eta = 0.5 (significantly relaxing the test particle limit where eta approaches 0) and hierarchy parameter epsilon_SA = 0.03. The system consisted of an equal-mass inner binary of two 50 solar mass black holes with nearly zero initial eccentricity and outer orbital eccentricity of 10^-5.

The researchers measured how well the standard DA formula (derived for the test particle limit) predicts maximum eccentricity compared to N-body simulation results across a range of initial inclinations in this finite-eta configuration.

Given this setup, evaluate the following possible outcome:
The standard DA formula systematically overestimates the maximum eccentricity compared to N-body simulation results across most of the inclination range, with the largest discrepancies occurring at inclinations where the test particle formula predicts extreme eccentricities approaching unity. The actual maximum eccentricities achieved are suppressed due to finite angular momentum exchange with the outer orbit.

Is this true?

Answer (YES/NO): NO